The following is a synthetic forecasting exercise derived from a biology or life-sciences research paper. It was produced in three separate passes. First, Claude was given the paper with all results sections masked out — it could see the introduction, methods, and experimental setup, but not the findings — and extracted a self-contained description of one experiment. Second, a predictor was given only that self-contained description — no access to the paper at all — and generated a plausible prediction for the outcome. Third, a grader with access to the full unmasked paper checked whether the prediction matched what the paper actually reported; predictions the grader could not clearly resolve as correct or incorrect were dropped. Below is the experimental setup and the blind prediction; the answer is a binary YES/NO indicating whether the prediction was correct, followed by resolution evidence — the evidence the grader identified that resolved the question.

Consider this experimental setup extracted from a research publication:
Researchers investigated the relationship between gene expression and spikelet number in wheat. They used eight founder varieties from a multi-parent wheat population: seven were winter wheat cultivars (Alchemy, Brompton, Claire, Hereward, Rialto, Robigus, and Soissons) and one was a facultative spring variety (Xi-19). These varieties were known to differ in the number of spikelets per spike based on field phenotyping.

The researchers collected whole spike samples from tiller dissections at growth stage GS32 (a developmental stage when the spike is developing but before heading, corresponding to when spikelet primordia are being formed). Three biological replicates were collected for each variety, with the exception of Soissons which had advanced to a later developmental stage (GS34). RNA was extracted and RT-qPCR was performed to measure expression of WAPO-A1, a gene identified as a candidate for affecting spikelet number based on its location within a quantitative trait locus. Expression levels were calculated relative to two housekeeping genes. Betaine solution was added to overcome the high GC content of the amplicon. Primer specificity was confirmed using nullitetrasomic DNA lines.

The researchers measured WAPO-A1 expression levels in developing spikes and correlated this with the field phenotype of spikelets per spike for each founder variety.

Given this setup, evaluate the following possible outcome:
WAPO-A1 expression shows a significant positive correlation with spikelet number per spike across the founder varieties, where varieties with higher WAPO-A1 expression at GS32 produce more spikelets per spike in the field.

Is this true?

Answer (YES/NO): YES